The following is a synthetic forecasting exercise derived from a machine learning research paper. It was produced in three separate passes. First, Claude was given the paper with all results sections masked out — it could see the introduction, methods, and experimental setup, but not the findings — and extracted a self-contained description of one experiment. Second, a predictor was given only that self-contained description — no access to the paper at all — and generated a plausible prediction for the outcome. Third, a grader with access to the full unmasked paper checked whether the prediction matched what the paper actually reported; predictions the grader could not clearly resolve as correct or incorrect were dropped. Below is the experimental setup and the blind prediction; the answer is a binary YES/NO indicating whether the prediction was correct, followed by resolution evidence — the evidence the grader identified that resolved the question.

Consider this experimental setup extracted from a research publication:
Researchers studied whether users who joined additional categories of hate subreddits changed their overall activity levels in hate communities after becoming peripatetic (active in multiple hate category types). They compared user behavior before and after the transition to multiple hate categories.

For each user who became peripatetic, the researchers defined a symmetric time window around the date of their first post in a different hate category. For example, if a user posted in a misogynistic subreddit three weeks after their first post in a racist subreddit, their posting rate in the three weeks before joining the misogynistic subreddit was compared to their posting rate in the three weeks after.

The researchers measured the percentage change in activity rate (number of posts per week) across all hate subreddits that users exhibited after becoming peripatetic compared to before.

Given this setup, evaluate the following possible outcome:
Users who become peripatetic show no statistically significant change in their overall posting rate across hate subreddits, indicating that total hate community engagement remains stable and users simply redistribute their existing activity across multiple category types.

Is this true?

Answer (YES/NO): NO